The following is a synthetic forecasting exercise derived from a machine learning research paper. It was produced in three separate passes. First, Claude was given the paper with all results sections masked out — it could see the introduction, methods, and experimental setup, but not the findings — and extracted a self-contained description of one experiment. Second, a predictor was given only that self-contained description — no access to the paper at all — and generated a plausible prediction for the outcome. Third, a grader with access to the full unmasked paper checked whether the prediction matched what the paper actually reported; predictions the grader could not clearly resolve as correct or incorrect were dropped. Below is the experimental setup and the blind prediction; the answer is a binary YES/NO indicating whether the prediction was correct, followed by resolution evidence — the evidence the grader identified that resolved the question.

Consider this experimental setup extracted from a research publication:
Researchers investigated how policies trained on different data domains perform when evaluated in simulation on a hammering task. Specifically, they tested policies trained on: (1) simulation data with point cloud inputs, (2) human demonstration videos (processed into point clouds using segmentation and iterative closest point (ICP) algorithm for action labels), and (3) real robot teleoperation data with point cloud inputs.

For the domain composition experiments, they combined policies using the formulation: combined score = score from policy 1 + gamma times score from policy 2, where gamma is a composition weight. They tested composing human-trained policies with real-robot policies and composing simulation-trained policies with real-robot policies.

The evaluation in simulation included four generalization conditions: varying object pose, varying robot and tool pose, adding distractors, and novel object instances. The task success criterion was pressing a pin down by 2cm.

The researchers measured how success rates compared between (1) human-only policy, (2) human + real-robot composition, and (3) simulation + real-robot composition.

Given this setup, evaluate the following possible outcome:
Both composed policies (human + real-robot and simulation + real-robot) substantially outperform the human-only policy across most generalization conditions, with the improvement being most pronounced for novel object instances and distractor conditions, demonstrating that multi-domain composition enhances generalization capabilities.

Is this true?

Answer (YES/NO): NO